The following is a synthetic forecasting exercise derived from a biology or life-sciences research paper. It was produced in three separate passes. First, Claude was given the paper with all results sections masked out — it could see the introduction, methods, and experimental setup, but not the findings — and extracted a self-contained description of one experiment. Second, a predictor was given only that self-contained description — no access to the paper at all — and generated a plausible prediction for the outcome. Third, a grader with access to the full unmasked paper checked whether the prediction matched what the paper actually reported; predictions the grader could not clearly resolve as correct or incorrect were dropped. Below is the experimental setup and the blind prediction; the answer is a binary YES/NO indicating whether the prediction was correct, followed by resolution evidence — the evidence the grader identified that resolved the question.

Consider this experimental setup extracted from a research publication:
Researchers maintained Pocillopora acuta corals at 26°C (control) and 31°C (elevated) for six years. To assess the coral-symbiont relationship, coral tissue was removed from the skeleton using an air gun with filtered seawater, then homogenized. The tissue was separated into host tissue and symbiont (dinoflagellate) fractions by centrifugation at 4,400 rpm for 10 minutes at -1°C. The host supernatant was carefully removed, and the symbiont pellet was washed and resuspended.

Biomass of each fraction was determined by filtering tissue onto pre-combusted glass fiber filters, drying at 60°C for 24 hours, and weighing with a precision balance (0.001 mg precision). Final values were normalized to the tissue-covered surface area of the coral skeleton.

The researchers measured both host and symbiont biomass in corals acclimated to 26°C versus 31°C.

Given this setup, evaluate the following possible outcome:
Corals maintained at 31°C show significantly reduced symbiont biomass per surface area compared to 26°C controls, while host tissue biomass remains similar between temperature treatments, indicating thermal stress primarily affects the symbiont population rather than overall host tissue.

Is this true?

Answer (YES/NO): NO